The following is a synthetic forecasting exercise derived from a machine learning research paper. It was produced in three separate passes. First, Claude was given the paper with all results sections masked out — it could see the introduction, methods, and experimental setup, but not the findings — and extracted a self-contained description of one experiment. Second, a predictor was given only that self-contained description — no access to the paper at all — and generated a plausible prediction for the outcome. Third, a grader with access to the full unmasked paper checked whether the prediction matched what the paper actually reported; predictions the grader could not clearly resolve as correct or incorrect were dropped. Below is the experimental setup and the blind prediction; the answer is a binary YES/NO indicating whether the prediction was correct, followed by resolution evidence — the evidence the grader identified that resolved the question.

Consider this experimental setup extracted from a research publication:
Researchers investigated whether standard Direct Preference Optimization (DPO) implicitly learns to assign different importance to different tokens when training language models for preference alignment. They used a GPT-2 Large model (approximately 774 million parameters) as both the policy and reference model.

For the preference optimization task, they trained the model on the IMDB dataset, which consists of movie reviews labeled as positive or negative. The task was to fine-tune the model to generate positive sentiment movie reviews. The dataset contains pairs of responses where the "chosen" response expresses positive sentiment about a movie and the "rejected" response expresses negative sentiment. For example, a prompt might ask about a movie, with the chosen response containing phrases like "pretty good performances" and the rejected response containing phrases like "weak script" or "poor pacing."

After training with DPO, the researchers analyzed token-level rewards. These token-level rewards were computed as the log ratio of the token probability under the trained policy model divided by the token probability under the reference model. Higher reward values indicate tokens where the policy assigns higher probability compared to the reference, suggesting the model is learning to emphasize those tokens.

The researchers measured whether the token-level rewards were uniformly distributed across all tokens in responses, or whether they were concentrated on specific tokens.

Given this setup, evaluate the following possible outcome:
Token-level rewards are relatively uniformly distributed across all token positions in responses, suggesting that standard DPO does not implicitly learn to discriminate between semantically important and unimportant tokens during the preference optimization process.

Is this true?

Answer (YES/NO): NO